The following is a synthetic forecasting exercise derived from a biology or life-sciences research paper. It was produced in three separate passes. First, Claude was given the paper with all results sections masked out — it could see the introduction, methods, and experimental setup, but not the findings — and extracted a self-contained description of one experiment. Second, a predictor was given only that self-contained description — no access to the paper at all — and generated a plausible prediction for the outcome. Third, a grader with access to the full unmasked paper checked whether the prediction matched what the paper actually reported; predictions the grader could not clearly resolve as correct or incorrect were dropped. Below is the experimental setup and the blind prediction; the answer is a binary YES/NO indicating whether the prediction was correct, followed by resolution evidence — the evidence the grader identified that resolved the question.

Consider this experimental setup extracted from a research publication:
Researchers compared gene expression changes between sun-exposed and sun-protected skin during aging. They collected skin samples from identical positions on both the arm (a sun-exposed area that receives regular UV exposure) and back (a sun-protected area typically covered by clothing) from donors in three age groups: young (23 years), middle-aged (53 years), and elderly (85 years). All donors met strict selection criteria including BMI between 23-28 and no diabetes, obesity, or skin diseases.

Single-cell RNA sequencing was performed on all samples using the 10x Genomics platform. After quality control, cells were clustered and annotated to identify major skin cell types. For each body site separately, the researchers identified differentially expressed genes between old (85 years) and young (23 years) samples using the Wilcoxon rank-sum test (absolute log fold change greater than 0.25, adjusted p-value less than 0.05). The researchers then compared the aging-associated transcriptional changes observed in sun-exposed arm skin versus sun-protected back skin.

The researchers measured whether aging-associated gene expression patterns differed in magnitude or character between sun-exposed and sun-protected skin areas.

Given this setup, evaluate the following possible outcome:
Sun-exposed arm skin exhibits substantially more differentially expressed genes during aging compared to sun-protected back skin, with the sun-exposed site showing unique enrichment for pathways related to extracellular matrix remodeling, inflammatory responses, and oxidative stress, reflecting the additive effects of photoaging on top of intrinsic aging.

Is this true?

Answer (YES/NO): NO